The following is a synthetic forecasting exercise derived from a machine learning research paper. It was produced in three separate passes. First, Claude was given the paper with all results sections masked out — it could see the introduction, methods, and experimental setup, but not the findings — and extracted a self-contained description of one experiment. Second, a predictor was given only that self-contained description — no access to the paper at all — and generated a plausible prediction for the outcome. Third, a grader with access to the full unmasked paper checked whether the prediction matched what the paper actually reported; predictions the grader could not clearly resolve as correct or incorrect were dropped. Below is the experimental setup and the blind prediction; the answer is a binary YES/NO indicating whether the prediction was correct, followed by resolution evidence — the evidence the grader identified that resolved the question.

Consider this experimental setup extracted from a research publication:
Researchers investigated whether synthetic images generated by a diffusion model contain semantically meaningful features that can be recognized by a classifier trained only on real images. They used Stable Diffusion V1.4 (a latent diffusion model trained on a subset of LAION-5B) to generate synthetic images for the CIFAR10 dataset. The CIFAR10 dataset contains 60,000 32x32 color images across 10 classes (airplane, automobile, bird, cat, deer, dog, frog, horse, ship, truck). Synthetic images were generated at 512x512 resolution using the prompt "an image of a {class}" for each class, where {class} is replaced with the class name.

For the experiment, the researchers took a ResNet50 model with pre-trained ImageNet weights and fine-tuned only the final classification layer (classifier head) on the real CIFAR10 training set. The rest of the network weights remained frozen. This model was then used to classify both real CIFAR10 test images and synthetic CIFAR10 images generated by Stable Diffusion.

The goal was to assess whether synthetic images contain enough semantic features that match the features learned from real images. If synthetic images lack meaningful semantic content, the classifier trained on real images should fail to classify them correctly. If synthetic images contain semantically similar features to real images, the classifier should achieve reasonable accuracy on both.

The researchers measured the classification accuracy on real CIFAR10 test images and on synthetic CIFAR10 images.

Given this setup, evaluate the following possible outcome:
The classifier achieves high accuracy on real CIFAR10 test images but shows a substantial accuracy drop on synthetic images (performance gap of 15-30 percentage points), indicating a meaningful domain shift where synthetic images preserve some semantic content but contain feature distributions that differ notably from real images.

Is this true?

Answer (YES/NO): NO